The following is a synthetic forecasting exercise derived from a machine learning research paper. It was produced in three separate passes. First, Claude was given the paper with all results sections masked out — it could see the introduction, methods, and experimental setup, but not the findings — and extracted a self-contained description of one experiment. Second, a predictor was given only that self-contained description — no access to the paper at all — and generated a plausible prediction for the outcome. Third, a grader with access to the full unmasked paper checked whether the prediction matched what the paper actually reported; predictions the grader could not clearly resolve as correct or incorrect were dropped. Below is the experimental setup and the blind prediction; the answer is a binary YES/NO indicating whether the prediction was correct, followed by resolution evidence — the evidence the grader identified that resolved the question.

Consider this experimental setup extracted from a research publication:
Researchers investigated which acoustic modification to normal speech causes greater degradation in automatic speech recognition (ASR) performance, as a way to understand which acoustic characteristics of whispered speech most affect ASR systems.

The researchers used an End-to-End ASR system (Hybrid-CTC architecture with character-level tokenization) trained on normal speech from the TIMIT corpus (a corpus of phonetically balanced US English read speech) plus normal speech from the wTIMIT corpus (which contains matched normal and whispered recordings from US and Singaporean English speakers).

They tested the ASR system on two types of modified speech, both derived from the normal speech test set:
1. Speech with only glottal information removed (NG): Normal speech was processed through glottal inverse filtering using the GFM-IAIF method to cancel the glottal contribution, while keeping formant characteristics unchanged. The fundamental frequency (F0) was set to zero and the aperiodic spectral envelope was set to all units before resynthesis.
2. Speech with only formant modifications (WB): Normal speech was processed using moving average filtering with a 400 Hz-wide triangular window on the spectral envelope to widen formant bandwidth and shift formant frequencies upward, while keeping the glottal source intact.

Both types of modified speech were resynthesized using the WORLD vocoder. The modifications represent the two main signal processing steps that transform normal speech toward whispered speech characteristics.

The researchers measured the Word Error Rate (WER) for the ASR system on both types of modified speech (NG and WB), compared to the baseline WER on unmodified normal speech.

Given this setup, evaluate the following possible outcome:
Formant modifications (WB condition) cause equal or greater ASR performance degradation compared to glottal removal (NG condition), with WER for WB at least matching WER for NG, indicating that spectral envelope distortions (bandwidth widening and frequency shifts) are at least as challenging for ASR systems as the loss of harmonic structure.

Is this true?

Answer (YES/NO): NO